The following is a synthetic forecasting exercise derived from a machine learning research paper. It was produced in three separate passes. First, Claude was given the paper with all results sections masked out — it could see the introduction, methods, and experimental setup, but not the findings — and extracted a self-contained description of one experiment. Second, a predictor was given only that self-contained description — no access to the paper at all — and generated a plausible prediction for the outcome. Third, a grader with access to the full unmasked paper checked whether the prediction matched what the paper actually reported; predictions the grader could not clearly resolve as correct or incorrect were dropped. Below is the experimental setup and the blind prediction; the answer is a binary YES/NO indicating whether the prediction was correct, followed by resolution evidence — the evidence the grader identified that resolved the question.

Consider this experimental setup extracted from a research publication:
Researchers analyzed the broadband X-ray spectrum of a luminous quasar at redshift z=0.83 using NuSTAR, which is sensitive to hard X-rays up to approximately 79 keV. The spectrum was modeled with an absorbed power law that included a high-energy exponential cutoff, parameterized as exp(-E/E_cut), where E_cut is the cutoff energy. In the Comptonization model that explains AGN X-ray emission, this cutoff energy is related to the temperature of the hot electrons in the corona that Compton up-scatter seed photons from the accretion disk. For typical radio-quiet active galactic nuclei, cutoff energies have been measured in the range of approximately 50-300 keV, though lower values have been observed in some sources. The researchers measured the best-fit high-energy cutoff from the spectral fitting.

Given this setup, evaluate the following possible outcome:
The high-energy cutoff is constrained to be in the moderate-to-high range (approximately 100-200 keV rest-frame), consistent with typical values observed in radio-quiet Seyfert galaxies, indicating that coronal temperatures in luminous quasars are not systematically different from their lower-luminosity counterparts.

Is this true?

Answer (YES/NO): NO